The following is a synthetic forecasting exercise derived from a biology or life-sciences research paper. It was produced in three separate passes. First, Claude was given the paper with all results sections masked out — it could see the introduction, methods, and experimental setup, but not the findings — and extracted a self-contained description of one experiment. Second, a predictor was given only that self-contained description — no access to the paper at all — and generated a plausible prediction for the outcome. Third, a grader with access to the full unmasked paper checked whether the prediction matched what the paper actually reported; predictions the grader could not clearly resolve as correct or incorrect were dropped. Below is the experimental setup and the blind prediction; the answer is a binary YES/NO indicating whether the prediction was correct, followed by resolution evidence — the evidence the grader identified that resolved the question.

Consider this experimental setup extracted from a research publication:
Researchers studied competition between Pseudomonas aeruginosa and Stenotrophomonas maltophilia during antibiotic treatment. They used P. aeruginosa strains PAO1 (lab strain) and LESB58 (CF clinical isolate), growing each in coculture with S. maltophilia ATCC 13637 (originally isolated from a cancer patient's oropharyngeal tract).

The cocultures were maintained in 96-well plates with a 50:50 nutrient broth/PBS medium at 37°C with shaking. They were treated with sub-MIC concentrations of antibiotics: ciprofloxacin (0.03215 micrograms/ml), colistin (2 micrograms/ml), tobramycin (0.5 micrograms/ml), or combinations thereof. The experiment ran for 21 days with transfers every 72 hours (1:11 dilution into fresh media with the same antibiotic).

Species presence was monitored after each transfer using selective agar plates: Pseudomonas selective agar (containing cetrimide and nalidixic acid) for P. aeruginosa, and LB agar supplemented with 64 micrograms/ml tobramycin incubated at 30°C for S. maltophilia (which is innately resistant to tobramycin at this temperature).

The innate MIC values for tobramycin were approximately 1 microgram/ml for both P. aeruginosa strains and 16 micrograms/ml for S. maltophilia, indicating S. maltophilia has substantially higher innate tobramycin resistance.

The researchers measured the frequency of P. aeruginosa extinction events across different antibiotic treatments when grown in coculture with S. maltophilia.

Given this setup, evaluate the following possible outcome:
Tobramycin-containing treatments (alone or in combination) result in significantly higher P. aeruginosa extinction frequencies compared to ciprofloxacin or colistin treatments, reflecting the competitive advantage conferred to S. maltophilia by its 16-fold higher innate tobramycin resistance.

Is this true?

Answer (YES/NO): YES